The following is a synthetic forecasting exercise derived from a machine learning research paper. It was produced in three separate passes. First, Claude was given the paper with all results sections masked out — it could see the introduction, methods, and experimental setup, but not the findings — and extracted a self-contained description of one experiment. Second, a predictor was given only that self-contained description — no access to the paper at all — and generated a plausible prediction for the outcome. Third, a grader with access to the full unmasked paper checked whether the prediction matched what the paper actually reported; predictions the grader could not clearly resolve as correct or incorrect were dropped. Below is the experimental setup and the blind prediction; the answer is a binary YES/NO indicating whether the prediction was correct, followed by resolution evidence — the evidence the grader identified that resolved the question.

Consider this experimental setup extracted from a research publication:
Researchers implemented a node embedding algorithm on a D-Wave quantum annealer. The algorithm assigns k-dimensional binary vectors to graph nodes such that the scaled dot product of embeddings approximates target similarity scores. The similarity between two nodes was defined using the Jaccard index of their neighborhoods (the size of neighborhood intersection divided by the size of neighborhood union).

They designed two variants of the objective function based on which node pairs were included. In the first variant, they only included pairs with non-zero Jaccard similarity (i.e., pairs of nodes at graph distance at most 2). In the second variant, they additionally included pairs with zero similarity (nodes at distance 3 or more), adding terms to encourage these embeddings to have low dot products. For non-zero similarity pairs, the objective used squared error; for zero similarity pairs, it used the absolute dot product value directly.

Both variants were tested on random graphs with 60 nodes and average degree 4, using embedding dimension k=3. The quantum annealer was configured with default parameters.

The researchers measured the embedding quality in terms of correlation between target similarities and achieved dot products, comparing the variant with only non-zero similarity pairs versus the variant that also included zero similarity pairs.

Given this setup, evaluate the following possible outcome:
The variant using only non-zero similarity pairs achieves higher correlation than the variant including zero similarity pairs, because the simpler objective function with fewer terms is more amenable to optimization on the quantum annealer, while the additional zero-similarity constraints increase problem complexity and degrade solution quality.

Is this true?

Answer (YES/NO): NO